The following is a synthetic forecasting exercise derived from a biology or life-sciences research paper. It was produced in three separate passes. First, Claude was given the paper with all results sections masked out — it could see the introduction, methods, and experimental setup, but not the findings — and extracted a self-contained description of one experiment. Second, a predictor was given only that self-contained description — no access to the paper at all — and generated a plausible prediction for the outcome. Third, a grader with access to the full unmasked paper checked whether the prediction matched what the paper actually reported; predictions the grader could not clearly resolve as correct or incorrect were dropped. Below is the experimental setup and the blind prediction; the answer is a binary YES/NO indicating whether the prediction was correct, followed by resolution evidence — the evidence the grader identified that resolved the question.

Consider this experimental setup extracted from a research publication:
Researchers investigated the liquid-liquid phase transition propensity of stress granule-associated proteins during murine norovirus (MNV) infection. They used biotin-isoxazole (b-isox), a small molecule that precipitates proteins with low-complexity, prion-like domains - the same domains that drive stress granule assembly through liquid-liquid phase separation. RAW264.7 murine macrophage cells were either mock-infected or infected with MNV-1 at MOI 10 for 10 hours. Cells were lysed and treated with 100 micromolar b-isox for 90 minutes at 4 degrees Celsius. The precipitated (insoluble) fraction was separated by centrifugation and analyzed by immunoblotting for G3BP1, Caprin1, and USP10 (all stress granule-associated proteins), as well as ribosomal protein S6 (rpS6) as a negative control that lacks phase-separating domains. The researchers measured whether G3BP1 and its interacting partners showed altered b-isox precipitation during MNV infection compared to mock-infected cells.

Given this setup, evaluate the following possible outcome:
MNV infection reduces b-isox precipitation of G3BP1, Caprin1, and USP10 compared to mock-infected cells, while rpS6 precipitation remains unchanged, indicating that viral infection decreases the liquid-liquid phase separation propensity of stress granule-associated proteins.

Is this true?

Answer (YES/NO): NO